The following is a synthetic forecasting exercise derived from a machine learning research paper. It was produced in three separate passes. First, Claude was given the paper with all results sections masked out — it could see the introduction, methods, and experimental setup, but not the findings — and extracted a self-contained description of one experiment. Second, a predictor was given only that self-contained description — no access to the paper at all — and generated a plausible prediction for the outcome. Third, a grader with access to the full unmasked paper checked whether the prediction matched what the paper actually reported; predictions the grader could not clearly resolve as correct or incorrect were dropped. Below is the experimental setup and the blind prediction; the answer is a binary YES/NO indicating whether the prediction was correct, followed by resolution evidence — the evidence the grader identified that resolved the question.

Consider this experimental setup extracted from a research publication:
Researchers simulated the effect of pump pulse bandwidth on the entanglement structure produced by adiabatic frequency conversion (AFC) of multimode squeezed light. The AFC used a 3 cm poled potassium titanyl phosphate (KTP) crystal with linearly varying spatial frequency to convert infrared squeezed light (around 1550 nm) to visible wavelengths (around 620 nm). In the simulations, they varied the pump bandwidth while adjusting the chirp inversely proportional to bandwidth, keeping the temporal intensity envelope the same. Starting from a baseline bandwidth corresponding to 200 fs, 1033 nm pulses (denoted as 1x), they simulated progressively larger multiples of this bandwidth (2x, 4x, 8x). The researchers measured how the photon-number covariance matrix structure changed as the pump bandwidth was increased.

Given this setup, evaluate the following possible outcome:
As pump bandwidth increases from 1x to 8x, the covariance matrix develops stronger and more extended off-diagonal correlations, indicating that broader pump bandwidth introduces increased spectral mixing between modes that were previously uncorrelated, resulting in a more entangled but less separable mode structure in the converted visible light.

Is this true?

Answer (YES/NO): YES